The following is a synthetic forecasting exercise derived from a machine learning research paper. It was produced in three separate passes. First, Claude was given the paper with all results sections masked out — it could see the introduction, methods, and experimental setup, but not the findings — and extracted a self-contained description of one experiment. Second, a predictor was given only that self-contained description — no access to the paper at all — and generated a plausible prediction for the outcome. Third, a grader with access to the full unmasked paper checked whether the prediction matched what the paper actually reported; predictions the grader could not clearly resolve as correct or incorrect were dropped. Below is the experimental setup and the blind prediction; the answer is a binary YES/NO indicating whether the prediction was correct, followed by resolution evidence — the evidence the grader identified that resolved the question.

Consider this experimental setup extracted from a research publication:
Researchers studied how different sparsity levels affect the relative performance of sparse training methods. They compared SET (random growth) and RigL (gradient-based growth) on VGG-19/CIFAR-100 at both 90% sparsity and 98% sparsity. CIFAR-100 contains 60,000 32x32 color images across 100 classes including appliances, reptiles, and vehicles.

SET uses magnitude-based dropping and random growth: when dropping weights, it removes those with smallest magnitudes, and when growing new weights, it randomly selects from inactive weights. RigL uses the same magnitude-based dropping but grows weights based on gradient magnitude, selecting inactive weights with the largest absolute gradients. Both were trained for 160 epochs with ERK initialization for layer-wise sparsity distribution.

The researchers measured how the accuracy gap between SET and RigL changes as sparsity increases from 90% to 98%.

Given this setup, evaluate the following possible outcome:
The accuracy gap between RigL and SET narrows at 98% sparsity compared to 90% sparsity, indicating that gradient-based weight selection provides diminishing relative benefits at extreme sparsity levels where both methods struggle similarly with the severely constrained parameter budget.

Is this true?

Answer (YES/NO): NO